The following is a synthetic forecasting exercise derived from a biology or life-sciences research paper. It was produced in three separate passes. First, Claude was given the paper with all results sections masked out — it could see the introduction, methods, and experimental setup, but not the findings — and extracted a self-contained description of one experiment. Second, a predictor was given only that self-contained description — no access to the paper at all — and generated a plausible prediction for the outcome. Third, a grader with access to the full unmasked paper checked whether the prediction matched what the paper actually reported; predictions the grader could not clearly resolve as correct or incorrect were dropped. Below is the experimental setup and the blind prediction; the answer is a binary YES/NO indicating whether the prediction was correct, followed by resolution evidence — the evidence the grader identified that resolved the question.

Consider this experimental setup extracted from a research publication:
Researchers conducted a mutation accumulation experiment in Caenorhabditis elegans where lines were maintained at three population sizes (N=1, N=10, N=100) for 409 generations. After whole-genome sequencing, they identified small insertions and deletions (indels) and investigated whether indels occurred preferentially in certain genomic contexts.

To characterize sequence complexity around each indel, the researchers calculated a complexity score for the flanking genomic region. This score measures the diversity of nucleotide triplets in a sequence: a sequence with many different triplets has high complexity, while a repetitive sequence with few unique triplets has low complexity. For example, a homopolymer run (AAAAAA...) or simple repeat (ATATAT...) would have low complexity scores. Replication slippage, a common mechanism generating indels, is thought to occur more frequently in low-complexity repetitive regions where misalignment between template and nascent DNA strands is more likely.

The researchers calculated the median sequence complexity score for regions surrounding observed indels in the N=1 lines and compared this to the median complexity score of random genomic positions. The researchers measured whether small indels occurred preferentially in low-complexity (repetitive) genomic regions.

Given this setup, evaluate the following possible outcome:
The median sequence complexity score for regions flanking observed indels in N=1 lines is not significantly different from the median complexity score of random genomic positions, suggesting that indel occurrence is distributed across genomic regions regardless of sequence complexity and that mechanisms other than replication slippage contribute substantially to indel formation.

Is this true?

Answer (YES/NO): NO